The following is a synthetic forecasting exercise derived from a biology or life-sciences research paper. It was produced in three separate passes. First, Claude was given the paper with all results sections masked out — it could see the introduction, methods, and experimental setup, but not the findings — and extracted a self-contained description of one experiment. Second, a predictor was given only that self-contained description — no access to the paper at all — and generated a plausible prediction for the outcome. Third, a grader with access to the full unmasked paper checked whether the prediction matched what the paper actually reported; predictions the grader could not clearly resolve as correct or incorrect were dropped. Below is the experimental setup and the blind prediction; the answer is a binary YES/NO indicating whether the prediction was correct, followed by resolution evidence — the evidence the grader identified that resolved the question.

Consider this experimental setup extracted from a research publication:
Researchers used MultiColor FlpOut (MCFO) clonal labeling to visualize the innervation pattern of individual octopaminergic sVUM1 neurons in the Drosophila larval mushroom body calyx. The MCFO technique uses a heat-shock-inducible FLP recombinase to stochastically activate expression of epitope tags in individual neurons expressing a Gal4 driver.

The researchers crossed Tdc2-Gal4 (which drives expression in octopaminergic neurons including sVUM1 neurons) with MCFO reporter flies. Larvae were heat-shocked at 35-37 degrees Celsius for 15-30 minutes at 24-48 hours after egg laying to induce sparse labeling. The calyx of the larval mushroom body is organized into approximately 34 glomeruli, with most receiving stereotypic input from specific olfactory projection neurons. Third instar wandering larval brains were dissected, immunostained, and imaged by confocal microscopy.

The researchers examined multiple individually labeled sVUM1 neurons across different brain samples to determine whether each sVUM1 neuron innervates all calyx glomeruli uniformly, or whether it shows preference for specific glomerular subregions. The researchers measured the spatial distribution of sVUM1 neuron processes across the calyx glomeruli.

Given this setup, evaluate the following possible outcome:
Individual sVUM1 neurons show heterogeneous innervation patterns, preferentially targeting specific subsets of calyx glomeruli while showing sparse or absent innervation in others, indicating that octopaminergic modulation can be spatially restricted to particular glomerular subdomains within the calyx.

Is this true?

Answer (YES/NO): NO